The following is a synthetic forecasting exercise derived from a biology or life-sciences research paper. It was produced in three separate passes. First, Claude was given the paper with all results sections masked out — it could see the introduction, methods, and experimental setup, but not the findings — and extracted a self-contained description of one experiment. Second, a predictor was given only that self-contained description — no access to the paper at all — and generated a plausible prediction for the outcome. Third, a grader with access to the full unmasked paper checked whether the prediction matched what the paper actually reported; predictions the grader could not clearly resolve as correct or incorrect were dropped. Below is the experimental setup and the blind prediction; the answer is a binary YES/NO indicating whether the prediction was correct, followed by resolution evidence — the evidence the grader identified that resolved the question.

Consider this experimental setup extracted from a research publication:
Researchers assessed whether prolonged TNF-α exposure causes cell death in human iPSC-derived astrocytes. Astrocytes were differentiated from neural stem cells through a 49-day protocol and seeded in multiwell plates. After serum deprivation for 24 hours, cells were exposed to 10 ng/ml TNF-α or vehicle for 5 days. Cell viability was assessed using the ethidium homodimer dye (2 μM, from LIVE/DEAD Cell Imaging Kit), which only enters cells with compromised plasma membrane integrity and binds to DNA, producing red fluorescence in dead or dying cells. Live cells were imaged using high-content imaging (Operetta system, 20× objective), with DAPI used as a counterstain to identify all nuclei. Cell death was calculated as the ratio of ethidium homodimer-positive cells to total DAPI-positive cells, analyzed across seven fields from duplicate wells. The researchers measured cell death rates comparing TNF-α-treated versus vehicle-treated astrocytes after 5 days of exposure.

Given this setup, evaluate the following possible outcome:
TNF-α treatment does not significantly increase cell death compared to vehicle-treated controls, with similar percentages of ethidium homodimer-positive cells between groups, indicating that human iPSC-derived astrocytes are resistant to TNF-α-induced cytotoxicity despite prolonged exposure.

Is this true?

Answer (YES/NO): YES